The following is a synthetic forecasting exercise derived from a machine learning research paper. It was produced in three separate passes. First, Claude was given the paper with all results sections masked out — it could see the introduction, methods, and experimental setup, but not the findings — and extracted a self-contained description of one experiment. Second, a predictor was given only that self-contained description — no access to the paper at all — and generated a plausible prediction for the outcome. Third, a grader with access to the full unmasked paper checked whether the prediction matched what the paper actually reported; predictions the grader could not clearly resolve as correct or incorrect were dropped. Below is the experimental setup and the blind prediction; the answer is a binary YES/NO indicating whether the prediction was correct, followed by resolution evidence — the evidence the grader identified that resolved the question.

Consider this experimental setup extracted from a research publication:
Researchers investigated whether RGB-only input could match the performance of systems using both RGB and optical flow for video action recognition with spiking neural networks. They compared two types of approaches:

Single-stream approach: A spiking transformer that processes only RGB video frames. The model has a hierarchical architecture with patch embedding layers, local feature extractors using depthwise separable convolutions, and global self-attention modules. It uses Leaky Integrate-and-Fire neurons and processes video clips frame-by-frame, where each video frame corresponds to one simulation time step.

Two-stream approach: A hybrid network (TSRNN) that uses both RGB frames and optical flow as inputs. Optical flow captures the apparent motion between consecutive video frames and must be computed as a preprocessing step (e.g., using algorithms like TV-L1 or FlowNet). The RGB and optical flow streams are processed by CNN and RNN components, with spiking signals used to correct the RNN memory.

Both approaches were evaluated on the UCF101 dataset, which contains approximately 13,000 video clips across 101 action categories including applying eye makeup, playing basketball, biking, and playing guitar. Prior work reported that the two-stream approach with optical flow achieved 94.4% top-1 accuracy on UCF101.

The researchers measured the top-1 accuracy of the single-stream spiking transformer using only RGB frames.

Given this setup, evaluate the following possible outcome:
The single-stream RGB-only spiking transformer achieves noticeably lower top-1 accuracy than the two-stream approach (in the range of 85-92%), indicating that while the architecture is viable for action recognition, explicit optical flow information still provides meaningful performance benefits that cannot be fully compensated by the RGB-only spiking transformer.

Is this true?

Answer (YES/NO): NO